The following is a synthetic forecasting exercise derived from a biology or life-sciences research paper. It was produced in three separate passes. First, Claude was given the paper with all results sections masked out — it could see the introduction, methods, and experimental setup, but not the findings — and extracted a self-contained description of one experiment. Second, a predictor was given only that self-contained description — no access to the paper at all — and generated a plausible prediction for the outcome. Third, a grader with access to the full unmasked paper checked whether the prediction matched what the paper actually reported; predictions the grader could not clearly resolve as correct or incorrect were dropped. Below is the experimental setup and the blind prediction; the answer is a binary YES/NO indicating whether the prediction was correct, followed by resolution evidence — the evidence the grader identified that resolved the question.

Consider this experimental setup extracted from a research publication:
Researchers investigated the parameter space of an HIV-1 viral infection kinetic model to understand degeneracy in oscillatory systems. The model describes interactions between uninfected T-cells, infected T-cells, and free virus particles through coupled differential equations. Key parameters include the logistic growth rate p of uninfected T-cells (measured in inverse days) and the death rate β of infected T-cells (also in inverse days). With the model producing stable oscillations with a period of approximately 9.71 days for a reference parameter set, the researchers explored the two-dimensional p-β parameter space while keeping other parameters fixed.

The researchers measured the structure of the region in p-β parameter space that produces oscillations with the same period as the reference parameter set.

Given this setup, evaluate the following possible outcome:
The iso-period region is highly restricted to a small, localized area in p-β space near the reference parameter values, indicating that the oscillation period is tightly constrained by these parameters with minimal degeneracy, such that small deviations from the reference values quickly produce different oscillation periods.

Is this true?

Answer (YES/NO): NO